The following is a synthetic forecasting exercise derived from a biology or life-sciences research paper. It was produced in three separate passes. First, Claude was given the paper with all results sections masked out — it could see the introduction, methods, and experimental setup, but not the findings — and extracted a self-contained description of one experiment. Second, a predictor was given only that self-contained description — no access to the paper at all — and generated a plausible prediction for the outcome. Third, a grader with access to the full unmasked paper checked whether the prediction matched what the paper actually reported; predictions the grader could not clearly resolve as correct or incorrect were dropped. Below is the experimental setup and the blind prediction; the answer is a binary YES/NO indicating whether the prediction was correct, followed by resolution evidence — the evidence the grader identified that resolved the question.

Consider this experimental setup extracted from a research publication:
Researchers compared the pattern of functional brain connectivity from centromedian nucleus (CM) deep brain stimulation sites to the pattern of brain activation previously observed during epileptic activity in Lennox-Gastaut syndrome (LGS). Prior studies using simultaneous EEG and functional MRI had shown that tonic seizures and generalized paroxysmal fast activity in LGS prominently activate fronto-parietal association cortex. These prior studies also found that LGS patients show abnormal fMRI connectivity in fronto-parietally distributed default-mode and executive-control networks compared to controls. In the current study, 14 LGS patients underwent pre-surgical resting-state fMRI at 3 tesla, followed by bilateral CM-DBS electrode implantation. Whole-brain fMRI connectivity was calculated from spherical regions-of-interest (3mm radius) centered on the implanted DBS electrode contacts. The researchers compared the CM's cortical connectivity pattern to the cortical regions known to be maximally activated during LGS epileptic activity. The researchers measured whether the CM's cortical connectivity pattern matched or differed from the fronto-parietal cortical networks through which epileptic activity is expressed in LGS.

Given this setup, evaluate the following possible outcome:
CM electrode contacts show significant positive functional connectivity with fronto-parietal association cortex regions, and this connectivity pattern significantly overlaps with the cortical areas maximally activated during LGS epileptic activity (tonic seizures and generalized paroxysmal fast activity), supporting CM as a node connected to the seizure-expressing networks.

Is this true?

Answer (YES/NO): NO